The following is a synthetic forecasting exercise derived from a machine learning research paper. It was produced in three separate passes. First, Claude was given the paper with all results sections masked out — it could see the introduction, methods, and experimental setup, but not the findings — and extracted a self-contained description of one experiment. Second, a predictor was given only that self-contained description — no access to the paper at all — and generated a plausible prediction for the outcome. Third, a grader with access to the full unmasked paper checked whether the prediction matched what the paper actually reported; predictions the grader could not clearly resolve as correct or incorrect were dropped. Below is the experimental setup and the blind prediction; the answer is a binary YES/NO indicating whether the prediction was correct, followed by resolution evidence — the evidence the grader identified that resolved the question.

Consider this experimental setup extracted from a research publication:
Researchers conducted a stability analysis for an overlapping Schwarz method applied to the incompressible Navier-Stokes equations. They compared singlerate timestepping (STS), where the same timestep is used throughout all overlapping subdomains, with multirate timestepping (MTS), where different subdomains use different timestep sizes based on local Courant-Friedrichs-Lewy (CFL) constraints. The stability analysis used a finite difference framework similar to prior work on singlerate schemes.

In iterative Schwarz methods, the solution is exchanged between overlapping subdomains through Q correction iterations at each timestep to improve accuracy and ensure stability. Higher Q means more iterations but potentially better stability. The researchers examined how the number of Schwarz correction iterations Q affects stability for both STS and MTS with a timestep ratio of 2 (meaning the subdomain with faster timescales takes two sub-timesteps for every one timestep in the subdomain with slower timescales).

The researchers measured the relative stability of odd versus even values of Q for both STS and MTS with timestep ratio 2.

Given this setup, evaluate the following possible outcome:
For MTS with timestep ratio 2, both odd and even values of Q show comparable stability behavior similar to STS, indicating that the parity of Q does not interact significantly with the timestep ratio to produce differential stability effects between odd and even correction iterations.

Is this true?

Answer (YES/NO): NO